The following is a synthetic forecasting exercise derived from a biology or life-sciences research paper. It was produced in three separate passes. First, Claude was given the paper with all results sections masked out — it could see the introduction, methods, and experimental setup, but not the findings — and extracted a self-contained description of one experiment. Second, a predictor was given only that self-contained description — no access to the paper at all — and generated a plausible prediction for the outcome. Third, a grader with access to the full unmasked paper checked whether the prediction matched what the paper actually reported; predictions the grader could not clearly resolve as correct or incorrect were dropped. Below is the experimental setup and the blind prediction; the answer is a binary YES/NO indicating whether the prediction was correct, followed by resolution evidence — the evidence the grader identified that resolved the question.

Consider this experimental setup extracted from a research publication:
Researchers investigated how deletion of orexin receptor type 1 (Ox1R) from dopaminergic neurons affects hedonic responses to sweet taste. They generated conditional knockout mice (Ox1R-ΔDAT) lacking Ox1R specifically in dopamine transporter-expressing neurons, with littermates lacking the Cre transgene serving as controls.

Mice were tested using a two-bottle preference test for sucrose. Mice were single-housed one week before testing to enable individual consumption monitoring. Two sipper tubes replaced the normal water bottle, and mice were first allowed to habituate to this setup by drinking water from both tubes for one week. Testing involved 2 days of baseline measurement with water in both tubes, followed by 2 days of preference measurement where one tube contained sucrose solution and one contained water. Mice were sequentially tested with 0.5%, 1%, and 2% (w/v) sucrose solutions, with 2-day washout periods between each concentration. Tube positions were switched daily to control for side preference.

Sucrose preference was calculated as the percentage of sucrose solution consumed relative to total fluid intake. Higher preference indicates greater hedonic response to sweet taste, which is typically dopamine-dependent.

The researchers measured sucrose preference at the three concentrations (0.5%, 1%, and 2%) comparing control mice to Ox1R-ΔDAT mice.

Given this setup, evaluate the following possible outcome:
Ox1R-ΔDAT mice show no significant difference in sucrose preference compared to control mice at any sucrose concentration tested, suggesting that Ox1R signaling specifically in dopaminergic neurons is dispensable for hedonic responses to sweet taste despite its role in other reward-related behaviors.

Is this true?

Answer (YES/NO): YES